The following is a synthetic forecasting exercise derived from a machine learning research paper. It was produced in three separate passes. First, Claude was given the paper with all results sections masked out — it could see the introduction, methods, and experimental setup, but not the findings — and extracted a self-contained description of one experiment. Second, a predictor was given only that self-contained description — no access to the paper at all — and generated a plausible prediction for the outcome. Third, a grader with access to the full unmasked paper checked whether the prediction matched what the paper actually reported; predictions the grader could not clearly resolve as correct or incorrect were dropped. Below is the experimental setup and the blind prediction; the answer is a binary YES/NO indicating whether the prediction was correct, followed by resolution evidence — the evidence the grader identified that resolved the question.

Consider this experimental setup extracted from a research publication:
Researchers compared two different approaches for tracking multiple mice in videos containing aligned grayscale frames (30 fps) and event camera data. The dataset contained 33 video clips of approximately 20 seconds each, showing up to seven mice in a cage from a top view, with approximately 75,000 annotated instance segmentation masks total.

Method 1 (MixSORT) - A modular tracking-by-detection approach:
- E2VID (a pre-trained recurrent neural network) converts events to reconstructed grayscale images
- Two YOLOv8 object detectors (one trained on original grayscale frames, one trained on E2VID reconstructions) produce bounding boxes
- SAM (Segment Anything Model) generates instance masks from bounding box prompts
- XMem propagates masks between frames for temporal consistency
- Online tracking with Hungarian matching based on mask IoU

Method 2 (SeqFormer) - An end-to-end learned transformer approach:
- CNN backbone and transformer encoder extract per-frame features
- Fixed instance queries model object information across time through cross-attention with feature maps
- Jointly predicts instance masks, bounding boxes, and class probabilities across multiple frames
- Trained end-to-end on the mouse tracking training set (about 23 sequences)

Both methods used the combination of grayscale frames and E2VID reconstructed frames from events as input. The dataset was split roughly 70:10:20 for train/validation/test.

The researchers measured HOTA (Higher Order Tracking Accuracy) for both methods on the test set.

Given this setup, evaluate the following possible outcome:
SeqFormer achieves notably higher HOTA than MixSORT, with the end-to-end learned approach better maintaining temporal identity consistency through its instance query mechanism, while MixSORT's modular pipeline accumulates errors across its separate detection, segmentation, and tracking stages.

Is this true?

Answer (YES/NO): NO